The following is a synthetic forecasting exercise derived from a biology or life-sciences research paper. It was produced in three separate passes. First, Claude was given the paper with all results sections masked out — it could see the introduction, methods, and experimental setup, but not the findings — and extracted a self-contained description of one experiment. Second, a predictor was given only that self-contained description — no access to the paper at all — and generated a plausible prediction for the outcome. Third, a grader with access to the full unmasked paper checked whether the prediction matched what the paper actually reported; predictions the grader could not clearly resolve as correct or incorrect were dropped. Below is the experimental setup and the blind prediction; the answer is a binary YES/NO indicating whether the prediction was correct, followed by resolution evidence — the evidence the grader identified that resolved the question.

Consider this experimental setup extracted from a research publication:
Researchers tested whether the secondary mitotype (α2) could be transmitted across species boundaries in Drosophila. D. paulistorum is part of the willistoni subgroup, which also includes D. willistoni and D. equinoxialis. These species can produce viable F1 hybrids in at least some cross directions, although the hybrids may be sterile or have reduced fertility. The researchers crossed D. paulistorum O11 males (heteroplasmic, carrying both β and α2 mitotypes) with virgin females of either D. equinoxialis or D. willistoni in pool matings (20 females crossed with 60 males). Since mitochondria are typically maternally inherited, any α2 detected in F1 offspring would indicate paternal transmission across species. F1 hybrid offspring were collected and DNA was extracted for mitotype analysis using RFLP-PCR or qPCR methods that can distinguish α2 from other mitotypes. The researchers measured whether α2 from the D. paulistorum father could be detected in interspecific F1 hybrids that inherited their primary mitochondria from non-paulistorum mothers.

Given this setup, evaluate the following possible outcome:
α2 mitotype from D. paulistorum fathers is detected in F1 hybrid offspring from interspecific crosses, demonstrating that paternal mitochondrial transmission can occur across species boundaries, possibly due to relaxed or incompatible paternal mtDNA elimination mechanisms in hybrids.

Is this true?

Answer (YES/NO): YES